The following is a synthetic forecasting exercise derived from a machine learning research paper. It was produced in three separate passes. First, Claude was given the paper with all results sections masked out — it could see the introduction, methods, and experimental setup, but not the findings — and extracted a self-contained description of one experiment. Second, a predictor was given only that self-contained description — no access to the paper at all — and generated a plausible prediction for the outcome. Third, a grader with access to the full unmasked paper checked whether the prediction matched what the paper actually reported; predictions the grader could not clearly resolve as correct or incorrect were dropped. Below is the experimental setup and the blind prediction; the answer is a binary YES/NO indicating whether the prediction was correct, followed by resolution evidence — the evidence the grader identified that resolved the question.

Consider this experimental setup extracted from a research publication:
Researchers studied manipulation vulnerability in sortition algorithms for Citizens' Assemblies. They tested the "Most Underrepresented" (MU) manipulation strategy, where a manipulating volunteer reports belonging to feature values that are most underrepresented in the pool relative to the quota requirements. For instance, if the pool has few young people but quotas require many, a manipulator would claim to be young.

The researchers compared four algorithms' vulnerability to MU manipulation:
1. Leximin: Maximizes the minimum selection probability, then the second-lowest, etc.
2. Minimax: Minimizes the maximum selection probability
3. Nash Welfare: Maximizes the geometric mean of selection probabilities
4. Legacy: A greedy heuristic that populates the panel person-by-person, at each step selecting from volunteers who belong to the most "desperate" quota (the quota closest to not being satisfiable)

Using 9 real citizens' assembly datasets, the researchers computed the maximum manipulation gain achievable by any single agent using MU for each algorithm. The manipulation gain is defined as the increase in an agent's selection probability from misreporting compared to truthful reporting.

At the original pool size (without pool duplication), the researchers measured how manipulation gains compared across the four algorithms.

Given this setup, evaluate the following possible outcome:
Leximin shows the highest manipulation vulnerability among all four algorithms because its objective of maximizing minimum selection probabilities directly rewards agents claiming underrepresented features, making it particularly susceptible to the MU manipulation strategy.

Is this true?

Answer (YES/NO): NO